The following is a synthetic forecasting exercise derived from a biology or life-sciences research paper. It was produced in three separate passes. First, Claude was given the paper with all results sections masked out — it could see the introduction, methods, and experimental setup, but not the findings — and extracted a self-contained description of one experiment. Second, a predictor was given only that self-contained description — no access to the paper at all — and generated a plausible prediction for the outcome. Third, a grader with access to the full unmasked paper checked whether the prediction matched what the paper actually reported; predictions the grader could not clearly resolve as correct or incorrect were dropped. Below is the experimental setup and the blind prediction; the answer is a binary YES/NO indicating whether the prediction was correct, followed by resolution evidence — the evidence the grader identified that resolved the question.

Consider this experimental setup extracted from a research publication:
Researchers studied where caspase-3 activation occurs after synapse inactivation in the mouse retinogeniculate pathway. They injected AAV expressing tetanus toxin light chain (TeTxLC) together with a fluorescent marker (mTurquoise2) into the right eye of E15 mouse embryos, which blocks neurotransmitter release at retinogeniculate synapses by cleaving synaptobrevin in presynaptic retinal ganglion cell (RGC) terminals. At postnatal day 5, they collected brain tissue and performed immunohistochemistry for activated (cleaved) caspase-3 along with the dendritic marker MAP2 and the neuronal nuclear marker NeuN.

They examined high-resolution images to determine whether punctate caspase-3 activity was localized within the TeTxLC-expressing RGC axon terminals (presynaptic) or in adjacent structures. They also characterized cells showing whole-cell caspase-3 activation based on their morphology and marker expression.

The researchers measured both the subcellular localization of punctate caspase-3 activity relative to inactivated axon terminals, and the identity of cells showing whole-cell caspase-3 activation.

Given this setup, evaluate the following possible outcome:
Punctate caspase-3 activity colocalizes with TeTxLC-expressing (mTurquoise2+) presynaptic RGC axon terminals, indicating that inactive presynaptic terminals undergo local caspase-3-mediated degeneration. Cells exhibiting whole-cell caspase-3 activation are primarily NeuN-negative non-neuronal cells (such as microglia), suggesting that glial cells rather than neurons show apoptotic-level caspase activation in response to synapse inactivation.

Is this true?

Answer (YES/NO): NO